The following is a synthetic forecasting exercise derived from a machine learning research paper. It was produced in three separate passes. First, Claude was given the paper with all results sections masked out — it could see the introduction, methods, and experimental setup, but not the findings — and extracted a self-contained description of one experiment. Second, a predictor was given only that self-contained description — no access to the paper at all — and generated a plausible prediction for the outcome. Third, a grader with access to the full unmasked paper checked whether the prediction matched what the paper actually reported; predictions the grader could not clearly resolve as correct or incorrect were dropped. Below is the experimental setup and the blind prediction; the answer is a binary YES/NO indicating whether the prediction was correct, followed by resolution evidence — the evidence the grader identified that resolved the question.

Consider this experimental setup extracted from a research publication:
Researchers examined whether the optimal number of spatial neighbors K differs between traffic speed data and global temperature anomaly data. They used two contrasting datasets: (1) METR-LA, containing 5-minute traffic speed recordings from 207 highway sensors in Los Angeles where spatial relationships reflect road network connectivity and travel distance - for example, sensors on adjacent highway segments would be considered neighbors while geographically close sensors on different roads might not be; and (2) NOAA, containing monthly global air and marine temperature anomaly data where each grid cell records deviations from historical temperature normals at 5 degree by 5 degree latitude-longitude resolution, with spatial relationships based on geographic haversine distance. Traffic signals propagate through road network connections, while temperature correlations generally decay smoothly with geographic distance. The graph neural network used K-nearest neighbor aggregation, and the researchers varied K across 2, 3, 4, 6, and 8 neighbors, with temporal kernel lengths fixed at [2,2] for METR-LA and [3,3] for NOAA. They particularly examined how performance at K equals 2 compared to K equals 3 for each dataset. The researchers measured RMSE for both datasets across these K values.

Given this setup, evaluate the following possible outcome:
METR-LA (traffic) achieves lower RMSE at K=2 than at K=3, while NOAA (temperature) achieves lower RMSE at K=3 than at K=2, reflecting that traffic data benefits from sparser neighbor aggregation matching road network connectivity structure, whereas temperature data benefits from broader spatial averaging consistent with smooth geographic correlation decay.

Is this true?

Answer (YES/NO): NO